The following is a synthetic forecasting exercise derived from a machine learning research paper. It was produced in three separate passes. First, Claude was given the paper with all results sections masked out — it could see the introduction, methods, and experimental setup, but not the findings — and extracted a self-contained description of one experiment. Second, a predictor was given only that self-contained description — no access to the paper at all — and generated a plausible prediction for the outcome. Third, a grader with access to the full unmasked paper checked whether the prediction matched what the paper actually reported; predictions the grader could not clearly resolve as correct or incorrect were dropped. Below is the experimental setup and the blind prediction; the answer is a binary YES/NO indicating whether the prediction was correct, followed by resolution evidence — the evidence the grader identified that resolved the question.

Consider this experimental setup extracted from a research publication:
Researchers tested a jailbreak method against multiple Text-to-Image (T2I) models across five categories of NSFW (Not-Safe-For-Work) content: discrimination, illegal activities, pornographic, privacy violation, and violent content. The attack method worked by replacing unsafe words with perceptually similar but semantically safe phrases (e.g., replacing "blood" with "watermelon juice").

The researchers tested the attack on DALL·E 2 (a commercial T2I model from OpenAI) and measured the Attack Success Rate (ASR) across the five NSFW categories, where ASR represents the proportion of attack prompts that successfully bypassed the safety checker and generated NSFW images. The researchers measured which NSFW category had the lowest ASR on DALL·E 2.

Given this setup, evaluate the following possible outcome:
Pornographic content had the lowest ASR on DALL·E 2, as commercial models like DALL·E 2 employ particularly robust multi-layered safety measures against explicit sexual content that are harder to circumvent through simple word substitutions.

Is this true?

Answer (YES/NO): YES